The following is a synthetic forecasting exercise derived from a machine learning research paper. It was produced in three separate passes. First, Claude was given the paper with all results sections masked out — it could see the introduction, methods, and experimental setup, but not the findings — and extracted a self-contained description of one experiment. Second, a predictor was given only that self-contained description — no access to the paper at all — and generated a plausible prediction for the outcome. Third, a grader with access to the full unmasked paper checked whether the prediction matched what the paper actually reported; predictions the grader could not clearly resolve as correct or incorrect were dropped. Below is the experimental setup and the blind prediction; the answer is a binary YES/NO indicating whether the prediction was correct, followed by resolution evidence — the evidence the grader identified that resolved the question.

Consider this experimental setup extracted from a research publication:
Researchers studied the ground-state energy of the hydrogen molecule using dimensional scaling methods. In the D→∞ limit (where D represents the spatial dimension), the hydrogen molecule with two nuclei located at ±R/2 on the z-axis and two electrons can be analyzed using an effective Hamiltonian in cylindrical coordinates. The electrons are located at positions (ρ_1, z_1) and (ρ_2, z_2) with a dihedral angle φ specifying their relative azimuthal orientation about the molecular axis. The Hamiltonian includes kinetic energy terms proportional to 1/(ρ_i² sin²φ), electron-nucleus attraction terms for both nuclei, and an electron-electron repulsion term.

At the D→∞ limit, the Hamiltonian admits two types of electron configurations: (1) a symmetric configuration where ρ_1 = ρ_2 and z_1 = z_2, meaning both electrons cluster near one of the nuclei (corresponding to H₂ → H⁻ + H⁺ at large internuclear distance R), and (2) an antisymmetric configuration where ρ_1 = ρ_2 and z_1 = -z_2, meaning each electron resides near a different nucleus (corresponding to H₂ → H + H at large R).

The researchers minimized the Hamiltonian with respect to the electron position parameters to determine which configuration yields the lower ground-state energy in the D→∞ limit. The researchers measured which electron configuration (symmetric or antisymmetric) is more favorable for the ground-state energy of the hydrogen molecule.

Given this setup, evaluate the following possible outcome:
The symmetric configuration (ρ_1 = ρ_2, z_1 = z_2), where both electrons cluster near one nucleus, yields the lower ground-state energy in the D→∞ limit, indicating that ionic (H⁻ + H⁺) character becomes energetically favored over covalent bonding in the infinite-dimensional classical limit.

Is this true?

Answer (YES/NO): NO